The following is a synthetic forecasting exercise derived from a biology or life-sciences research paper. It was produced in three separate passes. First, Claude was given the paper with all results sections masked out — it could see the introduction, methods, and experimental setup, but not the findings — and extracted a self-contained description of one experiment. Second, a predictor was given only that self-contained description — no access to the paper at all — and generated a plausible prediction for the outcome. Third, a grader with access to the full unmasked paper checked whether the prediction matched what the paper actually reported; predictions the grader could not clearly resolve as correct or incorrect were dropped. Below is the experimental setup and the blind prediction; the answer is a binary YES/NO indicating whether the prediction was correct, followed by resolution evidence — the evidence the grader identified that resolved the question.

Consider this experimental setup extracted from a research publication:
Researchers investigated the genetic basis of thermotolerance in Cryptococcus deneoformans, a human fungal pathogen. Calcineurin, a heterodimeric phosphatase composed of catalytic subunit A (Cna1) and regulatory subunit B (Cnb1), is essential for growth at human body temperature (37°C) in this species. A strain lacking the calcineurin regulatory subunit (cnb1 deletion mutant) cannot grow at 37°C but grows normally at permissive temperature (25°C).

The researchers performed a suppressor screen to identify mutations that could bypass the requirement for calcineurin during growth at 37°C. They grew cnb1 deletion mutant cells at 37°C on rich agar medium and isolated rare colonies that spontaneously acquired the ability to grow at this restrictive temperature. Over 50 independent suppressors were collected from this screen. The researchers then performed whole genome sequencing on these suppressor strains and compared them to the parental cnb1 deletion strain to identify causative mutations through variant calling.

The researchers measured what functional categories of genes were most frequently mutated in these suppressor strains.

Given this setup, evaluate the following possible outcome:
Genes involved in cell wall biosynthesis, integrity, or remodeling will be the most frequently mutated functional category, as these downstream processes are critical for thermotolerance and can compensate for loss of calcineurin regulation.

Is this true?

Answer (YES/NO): NO